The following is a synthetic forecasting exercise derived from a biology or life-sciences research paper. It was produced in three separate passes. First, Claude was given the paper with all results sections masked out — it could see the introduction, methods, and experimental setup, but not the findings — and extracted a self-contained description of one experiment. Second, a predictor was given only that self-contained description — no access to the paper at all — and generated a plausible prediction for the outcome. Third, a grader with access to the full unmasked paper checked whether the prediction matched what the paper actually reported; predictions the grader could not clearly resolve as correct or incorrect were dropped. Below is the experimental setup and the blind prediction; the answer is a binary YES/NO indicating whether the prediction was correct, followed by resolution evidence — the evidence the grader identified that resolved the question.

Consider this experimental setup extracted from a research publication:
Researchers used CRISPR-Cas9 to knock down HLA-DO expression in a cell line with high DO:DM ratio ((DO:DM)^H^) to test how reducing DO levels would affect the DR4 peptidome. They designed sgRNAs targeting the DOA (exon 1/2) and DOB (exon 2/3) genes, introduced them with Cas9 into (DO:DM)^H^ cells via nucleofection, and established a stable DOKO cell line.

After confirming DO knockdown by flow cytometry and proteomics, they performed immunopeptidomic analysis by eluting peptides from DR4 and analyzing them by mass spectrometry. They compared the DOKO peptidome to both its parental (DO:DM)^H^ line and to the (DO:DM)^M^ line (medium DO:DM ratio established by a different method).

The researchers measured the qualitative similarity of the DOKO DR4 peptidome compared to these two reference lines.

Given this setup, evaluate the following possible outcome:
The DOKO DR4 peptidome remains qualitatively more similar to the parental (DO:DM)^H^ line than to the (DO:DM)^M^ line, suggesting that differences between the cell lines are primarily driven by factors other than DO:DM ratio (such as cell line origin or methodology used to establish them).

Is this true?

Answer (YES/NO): NO